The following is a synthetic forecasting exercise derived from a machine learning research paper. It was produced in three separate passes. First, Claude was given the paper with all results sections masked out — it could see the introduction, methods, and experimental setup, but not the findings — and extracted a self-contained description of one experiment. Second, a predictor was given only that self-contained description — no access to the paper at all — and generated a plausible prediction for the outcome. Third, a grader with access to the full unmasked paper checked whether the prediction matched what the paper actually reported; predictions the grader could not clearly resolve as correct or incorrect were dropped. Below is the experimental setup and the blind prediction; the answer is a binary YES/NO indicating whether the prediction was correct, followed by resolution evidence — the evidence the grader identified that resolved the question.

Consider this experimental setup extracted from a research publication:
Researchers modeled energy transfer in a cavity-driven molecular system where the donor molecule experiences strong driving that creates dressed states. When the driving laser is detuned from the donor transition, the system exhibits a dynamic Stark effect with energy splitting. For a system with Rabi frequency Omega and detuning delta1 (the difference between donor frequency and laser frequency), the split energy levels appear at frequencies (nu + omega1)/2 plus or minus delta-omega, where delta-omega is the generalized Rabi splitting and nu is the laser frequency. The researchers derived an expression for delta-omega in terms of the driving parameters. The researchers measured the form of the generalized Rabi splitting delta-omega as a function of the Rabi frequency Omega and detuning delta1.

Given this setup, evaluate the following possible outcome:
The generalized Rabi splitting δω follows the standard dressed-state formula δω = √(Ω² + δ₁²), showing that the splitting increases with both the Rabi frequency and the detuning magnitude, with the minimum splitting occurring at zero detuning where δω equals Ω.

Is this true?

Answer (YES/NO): NO